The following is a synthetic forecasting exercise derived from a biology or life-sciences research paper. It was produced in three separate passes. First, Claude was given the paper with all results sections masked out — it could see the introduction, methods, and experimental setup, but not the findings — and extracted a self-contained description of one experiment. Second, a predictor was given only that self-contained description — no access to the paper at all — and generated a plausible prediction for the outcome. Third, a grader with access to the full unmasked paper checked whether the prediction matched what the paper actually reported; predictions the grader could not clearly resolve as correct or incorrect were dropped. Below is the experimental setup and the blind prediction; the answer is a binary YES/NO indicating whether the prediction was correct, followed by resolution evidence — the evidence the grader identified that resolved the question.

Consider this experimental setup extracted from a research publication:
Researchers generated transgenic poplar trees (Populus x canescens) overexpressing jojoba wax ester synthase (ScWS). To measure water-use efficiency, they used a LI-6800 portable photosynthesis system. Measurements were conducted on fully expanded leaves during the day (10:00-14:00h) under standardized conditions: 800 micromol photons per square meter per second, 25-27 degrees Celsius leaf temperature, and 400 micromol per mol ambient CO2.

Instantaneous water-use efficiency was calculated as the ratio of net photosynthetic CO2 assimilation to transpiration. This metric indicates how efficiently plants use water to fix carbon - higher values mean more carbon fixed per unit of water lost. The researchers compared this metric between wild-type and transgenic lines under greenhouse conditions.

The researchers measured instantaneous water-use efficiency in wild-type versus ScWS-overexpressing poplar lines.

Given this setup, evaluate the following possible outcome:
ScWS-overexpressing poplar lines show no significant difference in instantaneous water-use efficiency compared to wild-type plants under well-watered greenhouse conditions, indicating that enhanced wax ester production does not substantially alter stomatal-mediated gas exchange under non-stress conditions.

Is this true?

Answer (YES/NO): NO